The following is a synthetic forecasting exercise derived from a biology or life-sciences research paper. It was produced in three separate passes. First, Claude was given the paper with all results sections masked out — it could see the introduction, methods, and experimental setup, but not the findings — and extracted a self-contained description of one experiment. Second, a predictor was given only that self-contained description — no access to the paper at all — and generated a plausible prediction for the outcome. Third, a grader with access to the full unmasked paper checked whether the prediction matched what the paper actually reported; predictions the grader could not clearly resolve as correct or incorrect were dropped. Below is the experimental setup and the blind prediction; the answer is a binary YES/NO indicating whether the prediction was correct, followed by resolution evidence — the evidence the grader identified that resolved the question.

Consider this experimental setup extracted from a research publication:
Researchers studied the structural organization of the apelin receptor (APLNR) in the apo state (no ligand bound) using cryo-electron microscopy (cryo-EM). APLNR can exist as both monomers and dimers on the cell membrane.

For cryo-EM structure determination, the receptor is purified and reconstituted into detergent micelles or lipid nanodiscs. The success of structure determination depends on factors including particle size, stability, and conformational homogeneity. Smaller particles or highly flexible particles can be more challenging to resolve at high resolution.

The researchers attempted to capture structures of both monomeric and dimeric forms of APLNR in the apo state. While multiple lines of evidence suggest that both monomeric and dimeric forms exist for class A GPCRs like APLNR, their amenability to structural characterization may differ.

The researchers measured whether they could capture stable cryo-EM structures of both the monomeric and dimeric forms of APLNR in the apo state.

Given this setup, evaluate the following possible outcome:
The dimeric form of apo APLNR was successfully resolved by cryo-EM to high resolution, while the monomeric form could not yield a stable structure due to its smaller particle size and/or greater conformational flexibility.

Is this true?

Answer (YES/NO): YES